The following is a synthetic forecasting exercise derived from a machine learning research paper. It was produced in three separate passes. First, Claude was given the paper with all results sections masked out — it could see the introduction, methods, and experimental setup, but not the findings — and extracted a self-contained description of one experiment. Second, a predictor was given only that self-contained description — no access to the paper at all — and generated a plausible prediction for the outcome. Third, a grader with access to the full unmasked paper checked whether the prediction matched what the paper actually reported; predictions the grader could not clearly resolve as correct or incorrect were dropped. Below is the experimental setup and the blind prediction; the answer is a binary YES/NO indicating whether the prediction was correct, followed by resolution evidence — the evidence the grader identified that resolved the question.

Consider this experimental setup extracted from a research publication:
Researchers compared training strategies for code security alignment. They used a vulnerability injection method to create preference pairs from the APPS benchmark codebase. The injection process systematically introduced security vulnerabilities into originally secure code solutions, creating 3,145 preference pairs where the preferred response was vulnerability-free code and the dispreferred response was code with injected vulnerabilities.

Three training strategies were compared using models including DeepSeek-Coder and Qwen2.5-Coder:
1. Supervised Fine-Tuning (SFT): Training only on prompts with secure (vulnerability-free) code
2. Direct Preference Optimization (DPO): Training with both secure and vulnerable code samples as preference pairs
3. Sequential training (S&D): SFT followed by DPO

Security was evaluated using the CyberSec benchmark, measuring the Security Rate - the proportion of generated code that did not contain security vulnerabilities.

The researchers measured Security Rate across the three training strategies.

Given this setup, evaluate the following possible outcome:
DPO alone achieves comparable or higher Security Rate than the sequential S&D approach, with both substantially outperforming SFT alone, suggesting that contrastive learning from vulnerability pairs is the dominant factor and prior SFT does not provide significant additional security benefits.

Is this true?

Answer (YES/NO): NO